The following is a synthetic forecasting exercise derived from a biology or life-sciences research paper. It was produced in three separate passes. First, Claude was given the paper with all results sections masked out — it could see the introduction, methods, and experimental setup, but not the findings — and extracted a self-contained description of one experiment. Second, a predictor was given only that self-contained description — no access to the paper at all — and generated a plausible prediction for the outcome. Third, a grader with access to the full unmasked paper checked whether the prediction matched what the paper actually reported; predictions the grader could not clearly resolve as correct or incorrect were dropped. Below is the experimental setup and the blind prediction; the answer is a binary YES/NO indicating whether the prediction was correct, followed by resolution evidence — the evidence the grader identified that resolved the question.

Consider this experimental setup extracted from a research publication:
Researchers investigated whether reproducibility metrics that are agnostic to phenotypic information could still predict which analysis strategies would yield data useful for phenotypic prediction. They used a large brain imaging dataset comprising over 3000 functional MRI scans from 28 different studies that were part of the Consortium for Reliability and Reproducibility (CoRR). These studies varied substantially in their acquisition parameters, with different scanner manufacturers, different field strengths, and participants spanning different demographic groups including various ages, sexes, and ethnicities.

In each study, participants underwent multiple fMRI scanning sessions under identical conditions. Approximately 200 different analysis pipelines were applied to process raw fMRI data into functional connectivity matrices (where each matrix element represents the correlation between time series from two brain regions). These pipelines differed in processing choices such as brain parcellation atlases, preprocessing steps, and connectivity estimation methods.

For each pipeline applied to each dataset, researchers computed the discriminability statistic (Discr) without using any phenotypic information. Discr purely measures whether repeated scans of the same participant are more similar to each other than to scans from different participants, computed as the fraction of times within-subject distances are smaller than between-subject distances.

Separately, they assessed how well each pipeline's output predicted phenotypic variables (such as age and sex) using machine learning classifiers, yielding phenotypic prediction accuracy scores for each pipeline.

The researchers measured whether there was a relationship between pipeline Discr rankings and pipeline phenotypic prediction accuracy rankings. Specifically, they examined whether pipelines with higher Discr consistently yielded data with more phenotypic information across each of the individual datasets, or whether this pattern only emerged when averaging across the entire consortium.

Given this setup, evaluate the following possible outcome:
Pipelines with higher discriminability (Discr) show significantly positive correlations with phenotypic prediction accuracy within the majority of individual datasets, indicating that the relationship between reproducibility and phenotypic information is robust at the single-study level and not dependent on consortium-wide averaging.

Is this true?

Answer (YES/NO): YES